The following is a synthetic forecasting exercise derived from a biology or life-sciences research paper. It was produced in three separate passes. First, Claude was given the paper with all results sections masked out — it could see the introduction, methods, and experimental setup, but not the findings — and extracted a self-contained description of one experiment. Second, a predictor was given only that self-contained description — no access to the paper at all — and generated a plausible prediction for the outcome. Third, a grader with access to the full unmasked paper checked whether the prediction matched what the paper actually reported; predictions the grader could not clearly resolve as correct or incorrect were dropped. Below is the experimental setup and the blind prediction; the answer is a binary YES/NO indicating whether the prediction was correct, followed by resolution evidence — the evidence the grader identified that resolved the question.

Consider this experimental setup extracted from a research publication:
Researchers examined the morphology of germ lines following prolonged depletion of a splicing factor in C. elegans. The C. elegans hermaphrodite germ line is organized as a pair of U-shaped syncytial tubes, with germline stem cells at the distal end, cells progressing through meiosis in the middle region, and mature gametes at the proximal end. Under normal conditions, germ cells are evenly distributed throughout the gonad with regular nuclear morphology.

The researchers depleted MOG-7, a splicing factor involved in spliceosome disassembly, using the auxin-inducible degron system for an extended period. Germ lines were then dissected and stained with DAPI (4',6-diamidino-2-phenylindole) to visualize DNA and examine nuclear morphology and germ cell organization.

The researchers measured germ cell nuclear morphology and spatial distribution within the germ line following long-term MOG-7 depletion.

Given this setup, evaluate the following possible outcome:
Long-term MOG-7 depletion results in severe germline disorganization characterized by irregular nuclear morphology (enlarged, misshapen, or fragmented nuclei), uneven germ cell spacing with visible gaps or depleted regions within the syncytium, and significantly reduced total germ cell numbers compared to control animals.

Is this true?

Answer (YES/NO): NO